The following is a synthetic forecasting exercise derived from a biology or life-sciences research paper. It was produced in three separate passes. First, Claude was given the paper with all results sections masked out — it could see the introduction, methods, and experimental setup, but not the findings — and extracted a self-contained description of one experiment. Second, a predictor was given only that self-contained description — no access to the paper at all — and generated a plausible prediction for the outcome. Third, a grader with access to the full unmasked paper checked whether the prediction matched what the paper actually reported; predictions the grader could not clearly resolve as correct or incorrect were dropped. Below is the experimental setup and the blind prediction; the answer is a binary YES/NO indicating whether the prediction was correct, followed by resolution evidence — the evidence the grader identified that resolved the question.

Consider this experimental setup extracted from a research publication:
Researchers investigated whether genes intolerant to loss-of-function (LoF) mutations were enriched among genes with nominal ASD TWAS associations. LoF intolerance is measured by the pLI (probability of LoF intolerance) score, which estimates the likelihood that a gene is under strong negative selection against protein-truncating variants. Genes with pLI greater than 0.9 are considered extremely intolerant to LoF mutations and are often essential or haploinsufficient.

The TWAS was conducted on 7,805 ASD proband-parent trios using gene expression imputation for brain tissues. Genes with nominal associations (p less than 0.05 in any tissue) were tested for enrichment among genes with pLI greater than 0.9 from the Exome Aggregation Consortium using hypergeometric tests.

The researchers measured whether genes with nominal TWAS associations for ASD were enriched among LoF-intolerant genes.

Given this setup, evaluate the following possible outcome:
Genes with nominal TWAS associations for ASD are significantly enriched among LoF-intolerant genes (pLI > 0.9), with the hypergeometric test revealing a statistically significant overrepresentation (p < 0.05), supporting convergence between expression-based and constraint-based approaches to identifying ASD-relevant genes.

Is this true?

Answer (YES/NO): NO